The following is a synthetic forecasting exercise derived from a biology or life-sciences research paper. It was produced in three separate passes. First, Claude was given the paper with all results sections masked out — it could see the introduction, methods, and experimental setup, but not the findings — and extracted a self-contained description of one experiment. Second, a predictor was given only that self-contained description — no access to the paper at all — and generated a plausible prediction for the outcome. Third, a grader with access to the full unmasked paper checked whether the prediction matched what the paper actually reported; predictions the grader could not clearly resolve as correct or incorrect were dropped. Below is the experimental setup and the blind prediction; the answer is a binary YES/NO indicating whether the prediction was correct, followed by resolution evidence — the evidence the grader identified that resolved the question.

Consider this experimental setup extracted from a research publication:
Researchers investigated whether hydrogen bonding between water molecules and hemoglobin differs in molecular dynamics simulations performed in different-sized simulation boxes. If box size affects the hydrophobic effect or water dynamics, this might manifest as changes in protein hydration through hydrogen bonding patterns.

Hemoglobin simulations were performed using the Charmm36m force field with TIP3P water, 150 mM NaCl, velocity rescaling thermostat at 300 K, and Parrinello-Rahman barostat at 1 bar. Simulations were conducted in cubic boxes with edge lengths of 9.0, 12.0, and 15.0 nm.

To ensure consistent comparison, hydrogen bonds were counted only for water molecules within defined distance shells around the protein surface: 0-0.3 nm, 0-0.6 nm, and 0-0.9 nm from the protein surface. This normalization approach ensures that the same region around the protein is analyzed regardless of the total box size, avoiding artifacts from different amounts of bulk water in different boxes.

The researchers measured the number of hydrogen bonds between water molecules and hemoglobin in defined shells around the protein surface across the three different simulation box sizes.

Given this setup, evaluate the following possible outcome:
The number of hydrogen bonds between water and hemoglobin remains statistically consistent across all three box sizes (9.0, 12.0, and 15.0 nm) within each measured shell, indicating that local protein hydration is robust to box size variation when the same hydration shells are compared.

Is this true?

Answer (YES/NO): YES